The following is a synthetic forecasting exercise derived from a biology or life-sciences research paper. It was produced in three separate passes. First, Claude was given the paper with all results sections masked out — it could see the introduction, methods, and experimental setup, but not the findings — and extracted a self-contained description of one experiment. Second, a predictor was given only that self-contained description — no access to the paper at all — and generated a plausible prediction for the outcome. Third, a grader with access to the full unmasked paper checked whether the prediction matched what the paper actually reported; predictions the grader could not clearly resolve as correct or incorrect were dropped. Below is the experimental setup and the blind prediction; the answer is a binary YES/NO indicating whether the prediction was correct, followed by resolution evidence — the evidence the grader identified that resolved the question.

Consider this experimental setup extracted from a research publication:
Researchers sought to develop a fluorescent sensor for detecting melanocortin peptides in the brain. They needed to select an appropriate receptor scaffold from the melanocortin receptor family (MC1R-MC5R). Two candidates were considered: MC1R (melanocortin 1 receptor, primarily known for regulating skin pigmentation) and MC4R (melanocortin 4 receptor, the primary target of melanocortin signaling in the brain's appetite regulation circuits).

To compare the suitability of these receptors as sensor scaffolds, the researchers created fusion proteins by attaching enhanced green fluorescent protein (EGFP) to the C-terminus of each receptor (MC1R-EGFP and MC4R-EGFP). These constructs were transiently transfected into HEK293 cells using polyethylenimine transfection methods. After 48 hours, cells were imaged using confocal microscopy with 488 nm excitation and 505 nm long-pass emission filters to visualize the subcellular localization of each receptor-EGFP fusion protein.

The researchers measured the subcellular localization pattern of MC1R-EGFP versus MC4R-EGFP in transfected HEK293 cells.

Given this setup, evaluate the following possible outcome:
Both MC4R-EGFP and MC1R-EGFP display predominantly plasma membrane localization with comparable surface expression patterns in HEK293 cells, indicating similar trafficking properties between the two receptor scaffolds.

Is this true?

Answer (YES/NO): NO